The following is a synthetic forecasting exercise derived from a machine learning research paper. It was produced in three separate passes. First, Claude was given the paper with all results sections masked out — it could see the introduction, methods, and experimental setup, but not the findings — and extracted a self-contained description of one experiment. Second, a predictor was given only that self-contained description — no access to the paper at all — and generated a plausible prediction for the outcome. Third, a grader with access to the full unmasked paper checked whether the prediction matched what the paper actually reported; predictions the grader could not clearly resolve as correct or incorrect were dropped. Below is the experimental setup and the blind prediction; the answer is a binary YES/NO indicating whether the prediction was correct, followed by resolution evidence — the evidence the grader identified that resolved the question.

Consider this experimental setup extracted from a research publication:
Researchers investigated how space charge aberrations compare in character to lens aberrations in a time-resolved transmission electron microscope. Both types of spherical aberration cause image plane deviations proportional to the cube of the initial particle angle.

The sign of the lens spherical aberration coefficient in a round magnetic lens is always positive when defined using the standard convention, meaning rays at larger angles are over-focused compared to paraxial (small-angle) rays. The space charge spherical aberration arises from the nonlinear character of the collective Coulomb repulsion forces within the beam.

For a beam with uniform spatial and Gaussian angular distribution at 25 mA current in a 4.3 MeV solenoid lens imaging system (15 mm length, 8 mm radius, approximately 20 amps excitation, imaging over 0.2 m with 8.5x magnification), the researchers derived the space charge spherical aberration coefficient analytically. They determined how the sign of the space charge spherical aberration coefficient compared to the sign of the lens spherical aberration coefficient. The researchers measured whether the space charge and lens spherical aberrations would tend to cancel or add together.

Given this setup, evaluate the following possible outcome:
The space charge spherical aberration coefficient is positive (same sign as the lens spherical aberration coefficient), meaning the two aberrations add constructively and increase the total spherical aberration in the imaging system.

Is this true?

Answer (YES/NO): YES